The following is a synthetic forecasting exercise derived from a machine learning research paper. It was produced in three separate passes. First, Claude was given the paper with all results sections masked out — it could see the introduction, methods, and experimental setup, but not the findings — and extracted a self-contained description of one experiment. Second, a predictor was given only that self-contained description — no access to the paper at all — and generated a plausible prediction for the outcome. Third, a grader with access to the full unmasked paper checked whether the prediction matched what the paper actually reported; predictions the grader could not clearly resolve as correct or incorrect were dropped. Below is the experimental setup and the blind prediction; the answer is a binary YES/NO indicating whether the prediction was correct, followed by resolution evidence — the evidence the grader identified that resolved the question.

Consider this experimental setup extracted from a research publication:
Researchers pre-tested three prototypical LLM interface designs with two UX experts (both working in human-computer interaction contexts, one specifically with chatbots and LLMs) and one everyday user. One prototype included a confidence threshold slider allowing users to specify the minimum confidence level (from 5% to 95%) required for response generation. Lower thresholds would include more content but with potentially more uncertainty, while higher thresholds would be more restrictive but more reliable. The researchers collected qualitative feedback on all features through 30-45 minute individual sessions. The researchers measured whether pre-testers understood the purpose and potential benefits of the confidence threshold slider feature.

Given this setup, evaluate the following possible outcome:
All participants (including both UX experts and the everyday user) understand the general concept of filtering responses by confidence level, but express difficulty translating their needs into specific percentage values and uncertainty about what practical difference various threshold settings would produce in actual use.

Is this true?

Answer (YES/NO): NO